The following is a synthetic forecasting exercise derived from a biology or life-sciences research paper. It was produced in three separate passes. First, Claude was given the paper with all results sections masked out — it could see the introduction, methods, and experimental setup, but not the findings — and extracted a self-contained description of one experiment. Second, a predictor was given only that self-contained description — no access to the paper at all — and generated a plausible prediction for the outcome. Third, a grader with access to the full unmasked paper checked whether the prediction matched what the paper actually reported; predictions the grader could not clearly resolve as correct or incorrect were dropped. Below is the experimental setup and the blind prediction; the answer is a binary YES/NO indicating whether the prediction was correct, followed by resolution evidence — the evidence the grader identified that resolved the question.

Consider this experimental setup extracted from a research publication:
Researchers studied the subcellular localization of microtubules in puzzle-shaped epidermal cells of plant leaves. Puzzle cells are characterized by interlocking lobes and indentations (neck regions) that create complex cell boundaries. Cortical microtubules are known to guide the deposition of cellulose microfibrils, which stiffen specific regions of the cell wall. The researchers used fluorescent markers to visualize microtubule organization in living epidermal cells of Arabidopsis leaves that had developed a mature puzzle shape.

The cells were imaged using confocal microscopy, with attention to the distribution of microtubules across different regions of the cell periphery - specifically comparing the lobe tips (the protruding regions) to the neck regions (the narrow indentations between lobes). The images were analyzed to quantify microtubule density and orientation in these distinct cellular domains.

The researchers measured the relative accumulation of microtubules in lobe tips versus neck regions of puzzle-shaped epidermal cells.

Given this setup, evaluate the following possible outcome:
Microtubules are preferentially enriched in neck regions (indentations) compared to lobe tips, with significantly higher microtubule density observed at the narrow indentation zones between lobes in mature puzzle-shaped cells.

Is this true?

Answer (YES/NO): YES